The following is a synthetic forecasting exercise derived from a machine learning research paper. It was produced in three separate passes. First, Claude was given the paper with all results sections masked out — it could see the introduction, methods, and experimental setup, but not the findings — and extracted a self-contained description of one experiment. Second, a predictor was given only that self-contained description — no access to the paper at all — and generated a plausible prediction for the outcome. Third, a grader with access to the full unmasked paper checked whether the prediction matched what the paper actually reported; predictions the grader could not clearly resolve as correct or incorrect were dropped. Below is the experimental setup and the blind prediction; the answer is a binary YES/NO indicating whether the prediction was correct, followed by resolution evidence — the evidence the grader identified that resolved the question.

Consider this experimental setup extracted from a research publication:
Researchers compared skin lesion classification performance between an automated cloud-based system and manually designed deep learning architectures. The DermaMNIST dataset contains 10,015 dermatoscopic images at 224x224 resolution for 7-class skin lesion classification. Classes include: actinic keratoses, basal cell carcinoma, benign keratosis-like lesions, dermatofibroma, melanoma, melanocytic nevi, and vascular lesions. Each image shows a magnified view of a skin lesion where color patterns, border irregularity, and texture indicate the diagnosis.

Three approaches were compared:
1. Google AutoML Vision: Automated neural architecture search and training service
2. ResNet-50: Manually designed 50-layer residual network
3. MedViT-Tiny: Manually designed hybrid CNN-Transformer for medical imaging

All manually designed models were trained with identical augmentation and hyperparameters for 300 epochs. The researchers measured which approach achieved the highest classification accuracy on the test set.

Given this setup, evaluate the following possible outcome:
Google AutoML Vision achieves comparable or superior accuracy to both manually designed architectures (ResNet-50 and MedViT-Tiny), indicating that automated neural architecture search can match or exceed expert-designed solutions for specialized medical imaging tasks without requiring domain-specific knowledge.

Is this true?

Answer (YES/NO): YES